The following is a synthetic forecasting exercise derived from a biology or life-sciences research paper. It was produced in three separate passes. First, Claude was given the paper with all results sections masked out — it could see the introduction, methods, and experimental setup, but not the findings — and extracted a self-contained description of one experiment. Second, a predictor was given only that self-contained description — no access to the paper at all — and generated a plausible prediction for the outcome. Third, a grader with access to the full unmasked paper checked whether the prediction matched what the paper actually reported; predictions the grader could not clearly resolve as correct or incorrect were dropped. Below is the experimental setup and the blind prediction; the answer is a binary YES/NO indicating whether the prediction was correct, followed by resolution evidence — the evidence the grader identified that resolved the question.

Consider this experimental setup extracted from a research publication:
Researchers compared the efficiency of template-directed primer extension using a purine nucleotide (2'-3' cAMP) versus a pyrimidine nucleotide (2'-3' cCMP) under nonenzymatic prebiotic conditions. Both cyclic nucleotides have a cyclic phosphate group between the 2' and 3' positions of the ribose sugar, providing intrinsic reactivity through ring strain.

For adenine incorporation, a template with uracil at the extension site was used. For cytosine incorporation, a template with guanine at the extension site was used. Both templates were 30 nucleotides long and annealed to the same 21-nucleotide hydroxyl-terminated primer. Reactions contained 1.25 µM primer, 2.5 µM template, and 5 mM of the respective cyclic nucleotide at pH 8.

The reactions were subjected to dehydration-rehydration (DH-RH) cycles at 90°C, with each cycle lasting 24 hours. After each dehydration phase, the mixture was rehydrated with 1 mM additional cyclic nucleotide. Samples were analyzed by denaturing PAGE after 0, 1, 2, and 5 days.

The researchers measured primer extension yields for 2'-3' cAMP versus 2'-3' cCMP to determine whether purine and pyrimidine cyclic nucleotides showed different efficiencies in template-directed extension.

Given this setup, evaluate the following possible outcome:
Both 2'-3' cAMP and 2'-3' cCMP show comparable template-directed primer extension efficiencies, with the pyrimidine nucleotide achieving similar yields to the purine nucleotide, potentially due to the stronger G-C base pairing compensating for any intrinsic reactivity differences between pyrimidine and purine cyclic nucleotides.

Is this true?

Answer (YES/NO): NO